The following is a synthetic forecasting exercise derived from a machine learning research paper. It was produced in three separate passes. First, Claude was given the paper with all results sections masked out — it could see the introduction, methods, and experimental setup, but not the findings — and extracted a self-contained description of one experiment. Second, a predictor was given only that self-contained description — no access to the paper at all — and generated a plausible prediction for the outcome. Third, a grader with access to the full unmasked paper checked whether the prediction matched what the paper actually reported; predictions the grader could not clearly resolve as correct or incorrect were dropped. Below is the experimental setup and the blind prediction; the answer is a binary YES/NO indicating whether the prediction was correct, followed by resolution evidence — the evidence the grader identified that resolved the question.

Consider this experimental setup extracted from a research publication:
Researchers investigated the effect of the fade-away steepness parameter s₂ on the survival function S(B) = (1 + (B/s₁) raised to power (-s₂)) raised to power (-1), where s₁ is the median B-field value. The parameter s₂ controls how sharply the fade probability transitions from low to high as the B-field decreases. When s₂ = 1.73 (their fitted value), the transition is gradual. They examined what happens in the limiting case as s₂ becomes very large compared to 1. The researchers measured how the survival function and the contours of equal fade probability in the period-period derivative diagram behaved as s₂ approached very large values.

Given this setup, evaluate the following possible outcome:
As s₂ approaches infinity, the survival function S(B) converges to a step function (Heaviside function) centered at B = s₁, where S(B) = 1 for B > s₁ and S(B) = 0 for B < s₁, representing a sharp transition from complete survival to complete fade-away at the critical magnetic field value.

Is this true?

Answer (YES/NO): YES